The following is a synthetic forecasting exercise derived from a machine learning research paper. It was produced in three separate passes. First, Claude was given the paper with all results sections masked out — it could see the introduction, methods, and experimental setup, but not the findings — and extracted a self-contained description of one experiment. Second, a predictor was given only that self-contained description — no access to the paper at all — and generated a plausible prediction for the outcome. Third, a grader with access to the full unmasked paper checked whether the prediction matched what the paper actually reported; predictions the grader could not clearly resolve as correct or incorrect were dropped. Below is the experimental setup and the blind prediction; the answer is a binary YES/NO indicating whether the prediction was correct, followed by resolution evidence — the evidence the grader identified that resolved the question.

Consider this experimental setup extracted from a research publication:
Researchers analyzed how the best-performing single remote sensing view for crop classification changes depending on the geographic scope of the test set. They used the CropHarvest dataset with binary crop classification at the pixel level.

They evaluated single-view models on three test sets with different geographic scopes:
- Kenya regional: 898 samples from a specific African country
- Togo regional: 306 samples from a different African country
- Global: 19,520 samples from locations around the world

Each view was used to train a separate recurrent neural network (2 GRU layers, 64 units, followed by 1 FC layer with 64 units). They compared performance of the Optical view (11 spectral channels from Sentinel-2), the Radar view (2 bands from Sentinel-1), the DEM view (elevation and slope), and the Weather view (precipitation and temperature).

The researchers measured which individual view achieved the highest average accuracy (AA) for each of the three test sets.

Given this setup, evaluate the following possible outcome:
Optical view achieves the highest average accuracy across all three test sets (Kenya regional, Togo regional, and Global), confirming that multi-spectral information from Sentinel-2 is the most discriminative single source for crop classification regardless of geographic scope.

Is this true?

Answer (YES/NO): NO